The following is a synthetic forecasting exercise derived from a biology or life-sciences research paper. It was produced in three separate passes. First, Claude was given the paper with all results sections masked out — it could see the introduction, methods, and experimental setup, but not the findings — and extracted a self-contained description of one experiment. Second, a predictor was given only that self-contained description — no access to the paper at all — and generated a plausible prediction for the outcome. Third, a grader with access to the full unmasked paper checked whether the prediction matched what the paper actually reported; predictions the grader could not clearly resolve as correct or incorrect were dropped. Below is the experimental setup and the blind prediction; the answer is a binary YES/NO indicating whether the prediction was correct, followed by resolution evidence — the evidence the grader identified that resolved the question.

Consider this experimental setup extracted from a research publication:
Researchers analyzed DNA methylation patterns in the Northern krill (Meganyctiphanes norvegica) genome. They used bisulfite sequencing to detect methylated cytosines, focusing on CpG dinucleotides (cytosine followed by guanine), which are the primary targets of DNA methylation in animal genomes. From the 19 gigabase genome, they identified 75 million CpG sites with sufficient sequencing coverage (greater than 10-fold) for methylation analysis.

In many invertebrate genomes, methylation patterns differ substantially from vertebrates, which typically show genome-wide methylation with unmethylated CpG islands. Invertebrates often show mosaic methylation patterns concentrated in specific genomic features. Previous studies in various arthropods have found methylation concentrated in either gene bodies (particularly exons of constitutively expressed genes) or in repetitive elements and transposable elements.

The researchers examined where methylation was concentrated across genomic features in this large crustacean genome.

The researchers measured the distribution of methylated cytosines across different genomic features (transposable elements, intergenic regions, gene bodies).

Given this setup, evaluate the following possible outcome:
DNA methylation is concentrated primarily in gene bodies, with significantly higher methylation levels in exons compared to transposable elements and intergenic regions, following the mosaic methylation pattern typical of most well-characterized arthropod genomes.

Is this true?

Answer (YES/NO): NO